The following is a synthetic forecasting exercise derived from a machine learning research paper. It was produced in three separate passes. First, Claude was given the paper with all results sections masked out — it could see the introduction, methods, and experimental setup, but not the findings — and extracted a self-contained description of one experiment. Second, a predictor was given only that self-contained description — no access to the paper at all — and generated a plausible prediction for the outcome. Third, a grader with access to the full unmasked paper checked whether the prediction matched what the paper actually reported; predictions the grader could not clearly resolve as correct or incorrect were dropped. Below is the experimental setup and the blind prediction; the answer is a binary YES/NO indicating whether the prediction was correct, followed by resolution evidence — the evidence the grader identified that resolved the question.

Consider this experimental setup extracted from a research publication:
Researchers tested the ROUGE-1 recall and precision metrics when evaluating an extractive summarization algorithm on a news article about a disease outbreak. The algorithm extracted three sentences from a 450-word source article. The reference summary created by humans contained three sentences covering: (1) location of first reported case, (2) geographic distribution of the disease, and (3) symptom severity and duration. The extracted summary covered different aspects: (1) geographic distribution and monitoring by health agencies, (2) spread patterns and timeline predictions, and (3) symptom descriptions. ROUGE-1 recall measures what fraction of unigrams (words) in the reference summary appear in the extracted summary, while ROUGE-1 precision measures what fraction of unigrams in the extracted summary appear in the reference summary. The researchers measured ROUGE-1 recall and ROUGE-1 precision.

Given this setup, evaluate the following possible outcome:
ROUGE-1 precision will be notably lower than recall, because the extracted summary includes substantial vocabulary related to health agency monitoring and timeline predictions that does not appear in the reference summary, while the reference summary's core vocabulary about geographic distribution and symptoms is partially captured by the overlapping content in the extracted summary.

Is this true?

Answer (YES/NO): YES